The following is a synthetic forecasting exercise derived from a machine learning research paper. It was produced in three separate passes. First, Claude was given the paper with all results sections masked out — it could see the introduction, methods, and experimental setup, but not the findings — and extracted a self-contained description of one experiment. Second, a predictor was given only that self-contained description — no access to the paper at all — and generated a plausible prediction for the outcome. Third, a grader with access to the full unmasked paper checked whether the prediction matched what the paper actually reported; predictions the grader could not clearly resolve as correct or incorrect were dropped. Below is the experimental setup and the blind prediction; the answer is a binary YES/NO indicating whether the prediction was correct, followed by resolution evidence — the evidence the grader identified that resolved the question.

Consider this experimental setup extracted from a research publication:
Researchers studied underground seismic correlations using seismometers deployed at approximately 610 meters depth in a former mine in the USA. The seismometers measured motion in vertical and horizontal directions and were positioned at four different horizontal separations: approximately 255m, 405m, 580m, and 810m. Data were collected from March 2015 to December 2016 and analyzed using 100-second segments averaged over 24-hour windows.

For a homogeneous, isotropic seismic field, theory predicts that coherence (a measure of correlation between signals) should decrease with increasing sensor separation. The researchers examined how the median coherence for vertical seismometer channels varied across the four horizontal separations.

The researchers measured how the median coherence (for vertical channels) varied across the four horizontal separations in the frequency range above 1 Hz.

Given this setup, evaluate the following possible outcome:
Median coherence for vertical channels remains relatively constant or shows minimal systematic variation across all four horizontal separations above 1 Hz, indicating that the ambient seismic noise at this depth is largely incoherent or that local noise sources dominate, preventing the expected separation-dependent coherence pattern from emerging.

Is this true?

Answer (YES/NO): NO